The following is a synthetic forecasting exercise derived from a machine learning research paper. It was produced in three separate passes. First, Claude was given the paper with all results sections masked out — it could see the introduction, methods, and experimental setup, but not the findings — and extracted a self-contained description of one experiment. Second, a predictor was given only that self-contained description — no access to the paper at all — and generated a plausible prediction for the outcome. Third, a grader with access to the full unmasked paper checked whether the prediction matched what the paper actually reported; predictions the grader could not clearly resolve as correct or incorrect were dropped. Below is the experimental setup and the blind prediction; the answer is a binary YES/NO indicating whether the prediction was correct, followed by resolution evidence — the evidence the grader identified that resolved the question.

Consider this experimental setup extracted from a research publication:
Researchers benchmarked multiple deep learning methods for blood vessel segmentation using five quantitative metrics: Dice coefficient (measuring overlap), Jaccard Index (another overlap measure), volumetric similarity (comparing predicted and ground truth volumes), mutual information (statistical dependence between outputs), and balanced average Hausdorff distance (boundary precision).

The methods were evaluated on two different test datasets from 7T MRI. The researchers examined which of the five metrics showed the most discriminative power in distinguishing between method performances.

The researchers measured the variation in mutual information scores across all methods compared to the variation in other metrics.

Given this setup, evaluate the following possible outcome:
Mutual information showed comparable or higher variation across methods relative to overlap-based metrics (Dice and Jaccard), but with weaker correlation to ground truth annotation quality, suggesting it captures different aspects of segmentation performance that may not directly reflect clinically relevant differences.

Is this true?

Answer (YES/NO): NO